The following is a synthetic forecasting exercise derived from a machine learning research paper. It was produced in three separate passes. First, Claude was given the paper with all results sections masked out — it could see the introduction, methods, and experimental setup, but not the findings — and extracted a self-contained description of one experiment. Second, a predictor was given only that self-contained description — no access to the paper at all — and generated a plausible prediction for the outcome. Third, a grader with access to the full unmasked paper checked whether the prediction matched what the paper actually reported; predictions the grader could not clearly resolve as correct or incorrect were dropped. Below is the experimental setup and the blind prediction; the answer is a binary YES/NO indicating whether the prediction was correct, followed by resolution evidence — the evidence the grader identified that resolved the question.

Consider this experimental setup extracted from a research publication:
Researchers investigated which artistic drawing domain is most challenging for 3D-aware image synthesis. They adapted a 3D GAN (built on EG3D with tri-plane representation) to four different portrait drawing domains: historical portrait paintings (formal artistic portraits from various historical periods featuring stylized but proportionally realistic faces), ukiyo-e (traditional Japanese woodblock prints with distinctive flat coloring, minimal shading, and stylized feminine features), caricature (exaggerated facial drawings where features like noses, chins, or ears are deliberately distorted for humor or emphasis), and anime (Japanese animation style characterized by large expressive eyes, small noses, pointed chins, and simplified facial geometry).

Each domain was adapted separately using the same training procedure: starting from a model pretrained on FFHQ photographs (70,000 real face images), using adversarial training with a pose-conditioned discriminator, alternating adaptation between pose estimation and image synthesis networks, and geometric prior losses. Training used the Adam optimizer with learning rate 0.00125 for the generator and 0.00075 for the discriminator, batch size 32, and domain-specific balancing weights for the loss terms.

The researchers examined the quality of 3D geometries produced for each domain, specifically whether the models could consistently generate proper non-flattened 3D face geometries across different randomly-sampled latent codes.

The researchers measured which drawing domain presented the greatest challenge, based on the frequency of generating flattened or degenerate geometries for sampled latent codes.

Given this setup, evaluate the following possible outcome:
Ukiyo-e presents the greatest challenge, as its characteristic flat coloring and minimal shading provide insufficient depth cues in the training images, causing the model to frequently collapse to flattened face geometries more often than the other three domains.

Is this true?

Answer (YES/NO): NO